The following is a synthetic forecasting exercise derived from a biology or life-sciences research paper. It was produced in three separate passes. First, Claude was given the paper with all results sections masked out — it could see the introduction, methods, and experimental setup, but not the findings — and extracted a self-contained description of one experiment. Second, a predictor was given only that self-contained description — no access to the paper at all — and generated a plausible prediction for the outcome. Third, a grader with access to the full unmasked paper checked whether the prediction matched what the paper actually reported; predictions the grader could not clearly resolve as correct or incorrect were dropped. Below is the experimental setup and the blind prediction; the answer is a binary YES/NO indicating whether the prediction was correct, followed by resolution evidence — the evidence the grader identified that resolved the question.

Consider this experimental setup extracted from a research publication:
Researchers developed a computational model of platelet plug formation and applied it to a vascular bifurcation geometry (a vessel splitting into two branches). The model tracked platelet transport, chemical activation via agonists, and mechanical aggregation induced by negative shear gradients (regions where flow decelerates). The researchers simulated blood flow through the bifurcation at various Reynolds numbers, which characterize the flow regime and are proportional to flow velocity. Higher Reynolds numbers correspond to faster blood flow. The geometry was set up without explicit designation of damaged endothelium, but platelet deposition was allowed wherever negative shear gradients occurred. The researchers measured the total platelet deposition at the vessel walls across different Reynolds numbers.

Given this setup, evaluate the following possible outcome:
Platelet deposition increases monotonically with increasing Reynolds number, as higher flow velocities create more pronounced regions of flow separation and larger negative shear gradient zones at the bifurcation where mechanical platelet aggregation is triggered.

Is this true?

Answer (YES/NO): NO